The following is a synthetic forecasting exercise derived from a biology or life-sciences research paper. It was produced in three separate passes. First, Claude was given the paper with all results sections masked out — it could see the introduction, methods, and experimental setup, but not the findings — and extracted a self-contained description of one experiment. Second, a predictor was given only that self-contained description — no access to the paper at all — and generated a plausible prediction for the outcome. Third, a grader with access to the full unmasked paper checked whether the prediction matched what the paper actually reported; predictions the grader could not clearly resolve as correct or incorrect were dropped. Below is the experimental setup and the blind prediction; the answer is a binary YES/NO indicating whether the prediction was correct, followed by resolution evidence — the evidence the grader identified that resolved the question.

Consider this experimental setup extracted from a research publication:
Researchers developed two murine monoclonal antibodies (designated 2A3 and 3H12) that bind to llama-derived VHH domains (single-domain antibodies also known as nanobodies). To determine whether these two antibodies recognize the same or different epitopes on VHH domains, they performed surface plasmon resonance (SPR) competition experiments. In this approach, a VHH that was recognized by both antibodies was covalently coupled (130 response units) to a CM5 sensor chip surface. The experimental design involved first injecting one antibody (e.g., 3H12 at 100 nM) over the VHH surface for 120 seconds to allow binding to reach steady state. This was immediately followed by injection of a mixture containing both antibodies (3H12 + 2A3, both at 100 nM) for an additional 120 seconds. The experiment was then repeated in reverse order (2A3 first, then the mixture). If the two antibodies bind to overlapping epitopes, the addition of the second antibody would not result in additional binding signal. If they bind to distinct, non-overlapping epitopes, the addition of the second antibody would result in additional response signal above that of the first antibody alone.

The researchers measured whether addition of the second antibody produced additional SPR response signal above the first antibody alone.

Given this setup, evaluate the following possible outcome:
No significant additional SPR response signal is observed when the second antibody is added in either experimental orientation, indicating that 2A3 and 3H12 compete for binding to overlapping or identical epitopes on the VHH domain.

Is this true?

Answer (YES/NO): NO